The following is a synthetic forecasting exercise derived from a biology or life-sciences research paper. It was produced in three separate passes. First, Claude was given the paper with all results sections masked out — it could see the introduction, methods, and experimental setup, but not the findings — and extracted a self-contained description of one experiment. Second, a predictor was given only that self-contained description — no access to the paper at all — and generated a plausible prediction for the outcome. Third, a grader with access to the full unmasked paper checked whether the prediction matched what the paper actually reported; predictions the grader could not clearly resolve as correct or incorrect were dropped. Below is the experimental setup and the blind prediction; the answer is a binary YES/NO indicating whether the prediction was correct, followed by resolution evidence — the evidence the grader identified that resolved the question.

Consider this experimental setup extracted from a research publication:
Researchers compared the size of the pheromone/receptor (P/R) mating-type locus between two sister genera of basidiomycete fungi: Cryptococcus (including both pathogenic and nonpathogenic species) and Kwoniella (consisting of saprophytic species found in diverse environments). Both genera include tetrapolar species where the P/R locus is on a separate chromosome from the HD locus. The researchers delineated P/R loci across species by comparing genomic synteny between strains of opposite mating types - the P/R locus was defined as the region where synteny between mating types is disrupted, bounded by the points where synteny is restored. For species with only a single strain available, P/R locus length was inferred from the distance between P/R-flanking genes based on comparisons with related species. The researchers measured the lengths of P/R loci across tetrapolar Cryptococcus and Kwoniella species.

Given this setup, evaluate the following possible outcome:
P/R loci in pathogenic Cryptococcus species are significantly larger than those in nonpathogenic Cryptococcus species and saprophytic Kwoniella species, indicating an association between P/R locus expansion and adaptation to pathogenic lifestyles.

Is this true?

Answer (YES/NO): NO